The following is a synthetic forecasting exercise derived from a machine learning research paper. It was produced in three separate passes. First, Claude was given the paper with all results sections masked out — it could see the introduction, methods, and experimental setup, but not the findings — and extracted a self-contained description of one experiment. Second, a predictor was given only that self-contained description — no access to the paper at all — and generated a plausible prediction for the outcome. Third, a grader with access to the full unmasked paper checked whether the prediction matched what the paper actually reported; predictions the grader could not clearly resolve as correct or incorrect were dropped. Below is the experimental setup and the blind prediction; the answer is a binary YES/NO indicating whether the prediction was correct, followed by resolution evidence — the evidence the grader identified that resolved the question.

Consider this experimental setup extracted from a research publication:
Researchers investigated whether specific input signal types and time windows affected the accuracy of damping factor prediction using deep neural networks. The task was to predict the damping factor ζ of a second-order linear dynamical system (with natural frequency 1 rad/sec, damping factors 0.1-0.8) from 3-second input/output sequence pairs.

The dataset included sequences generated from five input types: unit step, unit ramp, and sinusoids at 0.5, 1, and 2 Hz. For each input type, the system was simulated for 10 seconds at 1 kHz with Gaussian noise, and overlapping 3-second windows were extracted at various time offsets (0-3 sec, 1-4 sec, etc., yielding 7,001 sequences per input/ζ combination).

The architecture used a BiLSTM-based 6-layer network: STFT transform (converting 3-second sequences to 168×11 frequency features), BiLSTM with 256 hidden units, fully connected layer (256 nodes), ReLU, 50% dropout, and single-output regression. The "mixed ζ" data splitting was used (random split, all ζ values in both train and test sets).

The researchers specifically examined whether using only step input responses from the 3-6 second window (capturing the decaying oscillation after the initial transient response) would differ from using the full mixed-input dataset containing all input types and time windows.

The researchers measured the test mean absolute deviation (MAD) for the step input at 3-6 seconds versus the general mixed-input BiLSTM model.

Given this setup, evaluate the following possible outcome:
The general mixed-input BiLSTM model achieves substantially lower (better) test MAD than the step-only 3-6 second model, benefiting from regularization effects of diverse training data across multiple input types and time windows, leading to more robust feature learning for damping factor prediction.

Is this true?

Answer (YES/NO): NO